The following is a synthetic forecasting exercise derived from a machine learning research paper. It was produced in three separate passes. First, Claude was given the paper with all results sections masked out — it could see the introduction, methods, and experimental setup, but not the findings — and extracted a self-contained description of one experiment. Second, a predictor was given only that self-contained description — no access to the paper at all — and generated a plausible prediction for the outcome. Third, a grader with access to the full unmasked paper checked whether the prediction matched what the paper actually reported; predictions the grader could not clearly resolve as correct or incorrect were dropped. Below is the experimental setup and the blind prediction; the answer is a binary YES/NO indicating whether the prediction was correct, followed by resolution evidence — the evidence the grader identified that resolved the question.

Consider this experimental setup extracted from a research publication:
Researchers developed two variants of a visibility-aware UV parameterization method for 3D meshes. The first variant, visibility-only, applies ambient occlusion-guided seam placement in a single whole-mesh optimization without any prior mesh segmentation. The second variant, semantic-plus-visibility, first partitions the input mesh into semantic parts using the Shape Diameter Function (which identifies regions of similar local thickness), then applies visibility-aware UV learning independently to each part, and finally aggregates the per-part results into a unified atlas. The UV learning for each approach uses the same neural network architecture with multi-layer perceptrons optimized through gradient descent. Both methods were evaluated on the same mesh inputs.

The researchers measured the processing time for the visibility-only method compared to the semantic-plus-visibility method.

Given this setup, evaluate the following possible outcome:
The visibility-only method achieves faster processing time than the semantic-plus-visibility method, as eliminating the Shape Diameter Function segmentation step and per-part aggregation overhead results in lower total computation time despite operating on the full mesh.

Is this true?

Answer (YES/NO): YES